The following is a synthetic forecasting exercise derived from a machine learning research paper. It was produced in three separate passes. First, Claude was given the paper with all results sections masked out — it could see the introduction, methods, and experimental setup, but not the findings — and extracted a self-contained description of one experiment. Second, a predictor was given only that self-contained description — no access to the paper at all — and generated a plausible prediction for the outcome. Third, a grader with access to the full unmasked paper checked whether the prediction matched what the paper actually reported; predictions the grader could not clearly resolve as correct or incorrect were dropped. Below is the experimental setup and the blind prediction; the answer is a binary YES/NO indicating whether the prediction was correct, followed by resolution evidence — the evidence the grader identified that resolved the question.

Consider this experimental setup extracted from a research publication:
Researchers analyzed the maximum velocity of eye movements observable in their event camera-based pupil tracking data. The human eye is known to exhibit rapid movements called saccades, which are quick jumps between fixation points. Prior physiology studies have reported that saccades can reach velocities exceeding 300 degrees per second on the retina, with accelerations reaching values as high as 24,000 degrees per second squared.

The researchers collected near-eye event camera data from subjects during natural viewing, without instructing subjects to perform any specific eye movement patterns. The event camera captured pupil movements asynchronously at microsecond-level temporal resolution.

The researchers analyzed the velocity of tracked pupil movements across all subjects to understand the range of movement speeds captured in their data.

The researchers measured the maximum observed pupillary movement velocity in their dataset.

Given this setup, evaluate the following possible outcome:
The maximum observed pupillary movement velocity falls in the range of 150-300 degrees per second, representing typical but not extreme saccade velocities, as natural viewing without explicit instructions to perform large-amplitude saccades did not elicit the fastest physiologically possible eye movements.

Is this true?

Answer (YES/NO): NO